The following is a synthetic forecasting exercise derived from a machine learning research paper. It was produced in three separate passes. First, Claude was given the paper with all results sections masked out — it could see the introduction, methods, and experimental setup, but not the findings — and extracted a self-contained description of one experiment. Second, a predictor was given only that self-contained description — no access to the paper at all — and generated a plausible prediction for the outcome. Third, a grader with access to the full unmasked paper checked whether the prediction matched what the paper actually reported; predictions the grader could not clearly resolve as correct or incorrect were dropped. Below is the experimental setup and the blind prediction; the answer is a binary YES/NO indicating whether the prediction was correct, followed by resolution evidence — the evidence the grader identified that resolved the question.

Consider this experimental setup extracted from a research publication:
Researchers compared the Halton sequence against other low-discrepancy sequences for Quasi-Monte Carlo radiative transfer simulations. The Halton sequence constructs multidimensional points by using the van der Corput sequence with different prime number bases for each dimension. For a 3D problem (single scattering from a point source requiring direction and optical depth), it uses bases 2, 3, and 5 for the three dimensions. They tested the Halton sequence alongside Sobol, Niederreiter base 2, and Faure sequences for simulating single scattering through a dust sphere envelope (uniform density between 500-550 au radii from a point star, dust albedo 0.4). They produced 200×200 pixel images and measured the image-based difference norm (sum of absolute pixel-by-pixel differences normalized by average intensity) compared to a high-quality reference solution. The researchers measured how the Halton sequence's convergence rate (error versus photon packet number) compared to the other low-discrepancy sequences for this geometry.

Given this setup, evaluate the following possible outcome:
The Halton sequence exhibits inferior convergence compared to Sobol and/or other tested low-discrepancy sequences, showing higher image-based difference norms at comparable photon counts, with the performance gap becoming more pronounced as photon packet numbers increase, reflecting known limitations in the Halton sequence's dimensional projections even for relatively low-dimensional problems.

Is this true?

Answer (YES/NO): NO